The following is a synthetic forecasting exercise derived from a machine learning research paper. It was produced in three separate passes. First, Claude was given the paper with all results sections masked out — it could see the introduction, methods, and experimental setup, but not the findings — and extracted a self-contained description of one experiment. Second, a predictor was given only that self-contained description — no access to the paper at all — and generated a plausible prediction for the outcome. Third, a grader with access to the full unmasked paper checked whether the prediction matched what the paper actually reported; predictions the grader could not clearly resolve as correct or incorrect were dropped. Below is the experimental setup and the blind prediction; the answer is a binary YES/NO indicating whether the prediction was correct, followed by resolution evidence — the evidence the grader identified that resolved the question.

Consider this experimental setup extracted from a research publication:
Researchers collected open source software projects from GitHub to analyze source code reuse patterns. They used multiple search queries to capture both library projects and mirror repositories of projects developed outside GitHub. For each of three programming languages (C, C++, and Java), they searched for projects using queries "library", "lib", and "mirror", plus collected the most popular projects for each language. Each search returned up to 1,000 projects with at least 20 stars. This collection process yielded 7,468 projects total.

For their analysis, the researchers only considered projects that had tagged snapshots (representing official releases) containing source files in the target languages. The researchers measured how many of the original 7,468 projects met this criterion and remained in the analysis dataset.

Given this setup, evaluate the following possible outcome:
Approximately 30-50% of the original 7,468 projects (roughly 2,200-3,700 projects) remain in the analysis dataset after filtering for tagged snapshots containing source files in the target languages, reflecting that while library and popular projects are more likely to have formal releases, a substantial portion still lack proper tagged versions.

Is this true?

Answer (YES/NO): NO